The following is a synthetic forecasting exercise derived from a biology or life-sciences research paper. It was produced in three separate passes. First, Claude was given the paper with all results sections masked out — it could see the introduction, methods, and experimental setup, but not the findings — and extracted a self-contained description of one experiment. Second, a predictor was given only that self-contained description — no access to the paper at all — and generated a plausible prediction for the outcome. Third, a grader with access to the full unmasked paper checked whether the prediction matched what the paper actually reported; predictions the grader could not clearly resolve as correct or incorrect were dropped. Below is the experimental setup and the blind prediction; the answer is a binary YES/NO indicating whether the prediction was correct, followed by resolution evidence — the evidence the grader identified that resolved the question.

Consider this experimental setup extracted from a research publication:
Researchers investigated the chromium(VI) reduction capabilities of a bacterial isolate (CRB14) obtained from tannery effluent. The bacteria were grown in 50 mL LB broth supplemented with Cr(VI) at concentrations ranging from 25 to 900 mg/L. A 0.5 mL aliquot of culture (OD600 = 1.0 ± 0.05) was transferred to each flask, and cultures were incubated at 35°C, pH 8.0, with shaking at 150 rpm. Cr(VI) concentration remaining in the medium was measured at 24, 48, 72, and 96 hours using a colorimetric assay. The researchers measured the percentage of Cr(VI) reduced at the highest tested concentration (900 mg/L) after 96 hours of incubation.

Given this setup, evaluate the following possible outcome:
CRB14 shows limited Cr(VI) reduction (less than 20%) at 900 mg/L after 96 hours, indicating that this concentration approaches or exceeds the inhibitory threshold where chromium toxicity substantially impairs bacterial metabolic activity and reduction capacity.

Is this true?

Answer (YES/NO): NO